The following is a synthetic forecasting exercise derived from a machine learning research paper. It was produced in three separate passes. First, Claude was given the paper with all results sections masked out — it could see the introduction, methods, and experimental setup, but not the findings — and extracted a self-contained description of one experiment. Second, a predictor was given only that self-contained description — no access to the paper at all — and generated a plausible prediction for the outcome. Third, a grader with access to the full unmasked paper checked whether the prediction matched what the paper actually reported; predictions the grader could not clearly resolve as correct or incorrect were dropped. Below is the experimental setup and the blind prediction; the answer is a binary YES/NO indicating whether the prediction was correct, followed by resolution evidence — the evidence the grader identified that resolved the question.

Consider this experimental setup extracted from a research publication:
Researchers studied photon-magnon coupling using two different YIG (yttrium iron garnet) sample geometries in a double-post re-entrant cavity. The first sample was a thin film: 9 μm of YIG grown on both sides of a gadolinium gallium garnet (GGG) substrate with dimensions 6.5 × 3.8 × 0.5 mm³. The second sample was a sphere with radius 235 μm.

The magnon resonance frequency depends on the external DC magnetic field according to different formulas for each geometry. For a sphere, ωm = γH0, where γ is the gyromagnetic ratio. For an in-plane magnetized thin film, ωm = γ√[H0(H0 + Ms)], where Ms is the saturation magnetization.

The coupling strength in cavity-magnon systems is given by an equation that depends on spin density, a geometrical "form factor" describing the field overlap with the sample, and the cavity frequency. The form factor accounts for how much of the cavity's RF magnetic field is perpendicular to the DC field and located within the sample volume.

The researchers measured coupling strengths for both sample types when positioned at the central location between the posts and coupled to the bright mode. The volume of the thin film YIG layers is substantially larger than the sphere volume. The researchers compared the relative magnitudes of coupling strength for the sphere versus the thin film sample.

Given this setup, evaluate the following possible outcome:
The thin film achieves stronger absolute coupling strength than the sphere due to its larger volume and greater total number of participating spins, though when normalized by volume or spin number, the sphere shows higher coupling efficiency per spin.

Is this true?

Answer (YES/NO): NO